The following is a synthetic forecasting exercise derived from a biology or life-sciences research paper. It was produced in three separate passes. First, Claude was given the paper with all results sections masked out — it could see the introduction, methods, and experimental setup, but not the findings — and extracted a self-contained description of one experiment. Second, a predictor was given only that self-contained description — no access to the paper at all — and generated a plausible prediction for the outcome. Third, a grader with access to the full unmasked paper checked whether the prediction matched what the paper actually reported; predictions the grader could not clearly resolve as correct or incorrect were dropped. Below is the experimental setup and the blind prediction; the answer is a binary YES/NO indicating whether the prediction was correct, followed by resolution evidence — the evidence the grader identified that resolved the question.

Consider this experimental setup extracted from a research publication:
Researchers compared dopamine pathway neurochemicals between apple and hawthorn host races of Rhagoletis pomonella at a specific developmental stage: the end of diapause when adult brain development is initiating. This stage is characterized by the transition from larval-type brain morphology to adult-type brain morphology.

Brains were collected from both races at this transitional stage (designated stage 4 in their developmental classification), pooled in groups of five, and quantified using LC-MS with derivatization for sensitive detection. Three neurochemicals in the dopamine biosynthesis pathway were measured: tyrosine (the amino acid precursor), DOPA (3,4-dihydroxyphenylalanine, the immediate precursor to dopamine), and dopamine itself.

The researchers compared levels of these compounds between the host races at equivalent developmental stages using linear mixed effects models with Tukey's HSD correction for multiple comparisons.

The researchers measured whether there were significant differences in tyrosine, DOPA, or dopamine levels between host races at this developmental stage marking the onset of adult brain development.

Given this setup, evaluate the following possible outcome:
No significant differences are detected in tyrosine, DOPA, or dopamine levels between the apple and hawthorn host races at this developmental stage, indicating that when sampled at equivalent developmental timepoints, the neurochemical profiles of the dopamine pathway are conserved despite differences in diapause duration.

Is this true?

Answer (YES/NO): NO